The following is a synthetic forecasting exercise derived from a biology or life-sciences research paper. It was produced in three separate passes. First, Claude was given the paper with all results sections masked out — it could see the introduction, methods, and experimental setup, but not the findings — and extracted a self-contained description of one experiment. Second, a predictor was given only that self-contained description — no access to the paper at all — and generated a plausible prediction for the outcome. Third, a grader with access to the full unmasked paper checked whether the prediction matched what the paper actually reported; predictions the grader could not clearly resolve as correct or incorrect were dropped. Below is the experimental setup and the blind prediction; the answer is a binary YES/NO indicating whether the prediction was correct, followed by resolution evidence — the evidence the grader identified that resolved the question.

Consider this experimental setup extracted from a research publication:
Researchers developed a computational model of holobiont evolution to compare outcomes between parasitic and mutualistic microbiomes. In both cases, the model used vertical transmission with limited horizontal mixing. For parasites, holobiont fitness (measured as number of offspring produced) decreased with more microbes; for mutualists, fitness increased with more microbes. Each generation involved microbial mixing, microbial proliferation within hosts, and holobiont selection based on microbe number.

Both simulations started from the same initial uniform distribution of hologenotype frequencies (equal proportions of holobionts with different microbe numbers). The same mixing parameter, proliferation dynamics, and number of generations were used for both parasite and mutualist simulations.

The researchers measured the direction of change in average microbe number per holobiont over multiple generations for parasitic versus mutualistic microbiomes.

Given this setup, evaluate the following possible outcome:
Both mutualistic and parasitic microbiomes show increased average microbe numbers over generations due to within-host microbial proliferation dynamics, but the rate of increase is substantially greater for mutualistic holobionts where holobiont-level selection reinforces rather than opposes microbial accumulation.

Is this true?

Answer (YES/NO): NO